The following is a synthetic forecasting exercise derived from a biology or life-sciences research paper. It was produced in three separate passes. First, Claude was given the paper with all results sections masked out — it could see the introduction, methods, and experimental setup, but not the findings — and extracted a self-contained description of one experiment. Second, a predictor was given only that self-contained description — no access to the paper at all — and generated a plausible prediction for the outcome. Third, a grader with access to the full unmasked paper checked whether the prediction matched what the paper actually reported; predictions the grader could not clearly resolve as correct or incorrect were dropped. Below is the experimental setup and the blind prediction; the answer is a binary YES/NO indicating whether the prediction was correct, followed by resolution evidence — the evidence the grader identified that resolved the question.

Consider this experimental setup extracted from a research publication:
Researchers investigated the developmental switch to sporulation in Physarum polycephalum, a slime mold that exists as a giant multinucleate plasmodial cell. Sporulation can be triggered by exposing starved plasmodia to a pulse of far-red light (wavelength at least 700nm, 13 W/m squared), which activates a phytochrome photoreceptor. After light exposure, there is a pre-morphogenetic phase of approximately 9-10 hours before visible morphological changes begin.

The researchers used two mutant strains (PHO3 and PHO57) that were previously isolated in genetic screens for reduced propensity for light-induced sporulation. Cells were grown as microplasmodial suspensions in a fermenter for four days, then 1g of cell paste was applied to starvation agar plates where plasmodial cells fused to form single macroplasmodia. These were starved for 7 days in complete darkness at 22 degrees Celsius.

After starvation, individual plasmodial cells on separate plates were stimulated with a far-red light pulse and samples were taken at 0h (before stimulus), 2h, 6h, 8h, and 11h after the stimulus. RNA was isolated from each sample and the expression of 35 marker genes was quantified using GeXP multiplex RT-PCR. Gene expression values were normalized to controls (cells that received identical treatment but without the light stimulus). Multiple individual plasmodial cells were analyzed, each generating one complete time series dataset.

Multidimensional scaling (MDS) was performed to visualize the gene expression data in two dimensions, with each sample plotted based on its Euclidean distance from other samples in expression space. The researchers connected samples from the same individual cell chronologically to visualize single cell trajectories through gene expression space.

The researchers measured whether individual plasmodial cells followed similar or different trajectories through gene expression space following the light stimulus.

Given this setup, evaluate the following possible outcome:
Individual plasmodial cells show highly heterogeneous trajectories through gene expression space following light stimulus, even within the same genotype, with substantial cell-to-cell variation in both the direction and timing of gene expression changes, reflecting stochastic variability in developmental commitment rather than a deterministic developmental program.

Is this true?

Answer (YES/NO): YES